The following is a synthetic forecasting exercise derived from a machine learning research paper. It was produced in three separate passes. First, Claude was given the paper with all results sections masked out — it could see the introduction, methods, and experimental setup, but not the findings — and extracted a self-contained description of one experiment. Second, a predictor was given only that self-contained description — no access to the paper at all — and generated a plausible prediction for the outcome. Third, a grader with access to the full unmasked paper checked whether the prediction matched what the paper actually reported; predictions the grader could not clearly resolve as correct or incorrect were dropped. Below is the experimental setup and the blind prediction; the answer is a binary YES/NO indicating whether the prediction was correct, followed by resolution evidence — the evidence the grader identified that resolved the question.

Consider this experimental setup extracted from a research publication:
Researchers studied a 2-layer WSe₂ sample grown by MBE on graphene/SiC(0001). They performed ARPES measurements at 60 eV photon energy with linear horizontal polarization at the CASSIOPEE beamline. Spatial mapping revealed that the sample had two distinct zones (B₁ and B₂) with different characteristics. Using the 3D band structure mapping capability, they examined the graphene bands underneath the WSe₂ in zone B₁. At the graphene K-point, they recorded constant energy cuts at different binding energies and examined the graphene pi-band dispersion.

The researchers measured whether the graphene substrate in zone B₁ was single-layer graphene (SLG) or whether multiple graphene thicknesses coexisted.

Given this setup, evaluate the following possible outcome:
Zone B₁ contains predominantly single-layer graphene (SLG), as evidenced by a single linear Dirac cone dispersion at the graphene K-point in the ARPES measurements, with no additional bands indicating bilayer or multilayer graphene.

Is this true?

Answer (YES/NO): NO